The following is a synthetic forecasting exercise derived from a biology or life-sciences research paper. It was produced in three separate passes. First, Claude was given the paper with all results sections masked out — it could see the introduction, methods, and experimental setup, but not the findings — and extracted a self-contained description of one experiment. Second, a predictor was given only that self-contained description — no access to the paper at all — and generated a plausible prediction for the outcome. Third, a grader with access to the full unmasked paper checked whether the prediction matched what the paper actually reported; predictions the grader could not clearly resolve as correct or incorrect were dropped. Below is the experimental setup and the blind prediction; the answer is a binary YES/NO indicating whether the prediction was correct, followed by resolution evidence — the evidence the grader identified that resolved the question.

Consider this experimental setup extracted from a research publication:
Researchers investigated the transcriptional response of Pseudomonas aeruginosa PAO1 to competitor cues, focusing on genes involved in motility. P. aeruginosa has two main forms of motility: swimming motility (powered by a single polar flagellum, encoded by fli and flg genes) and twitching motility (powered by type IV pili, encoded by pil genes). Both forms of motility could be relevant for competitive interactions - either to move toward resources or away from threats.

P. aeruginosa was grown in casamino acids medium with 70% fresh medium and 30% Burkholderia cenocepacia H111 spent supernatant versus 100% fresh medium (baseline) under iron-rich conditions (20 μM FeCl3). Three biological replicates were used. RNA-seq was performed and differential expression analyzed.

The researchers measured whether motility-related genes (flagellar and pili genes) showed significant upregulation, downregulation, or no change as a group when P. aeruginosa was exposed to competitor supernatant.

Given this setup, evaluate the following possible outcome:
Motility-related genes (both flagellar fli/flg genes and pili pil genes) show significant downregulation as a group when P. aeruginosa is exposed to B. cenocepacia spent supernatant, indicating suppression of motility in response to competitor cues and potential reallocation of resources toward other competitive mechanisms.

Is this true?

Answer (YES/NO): NO